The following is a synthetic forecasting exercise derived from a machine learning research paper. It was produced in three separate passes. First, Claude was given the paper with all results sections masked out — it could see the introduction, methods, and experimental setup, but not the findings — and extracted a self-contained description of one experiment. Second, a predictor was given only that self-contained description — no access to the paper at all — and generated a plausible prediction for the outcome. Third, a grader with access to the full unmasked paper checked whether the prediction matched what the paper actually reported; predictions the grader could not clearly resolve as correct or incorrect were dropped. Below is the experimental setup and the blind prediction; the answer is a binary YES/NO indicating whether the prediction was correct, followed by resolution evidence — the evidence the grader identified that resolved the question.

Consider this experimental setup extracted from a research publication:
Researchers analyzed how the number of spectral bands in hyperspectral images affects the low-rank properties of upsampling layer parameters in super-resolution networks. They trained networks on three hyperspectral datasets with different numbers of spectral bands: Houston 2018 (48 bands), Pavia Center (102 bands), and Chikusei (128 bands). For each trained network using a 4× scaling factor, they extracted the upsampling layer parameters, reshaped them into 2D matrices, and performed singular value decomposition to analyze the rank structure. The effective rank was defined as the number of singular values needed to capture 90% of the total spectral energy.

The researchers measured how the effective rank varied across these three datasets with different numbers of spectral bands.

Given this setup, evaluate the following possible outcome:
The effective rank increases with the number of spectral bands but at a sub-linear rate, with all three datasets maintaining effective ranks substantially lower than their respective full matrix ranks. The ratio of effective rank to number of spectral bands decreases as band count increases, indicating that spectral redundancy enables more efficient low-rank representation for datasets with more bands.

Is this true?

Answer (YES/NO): NO